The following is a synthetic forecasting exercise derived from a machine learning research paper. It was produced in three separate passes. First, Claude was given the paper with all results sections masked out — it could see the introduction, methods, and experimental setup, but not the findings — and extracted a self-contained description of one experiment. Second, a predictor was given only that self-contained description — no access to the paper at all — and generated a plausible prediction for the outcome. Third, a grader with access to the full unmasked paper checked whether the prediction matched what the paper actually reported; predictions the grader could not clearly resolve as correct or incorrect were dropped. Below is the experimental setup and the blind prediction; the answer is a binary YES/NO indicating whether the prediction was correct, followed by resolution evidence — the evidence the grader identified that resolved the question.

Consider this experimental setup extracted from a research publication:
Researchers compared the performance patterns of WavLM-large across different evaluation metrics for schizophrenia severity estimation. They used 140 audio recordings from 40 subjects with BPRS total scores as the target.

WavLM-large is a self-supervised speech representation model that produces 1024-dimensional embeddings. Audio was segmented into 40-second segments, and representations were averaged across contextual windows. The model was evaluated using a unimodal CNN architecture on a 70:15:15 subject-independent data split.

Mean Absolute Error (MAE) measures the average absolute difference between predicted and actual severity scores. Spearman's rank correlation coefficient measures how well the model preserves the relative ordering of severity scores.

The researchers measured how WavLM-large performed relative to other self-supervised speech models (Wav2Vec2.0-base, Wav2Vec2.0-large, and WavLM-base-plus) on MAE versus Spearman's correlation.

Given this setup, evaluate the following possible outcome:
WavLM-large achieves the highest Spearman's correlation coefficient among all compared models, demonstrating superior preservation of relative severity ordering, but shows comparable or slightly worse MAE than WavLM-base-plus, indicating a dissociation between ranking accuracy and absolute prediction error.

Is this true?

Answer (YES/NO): NO